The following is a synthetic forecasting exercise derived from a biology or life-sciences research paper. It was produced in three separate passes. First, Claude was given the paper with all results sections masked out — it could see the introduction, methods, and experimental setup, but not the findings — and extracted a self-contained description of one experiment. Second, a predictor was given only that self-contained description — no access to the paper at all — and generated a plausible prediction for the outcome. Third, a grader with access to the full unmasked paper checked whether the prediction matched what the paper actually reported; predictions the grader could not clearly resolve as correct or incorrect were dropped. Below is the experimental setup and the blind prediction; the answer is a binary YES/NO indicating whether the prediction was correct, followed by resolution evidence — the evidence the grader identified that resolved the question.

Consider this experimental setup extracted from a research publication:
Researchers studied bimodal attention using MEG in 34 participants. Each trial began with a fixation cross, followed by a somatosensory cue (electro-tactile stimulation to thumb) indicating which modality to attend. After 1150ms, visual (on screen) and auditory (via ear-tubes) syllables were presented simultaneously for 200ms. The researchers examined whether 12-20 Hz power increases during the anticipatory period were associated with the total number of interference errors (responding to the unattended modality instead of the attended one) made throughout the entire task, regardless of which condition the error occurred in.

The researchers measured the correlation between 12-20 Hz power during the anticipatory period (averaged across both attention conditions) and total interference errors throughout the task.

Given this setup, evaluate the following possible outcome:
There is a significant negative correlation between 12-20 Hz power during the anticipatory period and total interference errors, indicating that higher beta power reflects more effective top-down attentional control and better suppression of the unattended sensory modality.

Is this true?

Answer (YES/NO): YES